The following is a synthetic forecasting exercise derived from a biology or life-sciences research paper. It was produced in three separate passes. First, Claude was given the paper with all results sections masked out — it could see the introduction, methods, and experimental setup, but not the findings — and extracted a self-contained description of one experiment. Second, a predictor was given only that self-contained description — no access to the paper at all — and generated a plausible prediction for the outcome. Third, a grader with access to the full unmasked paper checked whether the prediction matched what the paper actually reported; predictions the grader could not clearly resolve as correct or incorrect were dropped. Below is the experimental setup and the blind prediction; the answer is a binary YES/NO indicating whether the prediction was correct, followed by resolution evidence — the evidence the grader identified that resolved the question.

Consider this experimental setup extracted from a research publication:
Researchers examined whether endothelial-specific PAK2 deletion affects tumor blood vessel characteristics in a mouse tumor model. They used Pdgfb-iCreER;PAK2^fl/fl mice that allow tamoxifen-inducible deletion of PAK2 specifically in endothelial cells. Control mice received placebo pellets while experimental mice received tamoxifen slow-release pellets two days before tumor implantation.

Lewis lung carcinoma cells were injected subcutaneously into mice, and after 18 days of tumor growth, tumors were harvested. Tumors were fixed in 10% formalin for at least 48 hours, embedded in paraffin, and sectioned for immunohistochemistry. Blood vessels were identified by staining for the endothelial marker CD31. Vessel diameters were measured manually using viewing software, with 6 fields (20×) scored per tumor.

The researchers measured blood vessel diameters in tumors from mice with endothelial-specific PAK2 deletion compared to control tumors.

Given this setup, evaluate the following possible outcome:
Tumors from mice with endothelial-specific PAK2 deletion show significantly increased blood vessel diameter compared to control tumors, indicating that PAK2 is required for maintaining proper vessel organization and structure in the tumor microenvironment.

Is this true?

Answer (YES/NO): YES